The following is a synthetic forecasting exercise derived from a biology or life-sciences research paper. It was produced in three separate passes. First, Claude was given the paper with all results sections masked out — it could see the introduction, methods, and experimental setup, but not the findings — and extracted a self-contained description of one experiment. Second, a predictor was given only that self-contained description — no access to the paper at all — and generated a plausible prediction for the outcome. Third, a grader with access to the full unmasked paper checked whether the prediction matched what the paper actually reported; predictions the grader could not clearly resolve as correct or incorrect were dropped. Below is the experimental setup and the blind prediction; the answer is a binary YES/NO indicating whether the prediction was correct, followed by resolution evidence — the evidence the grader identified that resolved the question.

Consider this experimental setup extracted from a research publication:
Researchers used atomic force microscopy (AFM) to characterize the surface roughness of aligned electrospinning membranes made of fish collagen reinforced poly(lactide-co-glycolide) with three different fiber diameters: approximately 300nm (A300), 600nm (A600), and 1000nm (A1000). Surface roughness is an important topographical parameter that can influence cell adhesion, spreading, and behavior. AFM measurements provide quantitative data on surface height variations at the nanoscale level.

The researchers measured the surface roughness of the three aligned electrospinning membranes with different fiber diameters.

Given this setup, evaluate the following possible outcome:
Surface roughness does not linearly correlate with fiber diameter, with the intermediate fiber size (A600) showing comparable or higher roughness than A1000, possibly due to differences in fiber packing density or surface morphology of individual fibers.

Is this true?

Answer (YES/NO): NO